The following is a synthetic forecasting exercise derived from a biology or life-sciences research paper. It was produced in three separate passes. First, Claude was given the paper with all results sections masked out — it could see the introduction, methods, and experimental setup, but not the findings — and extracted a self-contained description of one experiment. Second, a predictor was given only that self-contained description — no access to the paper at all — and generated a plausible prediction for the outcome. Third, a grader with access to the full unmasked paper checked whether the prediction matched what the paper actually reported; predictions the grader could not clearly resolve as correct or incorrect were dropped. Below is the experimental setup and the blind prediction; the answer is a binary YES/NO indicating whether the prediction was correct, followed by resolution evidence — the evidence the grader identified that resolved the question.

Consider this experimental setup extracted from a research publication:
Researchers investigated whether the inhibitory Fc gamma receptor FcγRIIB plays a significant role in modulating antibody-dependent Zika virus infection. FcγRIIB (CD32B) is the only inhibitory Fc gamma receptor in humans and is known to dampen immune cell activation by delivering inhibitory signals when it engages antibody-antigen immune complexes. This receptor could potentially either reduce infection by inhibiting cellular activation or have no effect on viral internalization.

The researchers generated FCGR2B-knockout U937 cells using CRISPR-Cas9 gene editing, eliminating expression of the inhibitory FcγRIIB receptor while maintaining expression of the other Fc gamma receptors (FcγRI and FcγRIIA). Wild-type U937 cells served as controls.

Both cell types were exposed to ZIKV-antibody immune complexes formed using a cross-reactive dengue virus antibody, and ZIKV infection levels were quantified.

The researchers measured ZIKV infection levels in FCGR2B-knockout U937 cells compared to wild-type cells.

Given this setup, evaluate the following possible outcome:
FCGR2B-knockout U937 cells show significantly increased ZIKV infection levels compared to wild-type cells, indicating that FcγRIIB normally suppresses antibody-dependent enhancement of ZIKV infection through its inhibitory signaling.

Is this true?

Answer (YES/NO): NO